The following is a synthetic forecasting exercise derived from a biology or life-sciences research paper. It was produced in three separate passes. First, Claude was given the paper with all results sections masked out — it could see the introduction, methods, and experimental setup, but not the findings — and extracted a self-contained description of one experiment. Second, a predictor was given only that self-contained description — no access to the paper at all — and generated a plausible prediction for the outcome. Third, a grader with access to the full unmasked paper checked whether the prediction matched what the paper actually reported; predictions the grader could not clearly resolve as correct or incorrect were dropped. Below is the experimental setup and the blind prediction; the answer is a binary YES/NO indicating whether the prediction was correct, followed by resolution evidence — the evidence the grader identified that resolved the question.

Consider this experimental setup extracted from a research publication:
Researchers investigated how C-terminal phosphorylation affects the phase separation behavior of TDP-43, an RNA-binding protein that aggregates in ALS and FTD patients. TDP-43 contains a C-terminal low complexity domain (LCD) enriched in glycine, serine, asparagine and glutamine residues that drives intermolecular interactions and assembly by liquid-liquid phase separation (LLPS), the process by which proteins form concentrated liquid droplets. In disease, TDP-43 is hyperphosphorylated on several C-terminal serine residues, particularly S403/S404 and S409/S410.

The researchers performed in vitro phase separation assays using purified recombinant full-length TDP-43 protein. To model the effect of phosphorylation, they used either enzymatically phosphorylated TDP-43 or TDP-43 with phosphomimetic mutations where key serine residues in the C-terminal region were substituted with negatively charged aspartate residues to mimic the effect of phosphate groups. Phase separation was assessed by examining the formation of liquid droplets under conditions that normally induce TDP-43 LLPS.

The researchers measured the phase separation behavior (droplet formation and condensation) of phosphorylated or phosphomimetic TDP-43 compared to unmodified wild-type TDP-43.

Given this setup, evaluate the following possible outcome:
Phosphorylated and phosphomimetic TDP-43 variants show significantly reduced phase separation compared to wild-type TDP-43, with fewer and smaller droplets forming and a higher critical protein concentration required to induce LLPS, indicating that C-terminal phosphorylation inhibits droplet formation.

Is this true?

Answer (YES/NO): NO